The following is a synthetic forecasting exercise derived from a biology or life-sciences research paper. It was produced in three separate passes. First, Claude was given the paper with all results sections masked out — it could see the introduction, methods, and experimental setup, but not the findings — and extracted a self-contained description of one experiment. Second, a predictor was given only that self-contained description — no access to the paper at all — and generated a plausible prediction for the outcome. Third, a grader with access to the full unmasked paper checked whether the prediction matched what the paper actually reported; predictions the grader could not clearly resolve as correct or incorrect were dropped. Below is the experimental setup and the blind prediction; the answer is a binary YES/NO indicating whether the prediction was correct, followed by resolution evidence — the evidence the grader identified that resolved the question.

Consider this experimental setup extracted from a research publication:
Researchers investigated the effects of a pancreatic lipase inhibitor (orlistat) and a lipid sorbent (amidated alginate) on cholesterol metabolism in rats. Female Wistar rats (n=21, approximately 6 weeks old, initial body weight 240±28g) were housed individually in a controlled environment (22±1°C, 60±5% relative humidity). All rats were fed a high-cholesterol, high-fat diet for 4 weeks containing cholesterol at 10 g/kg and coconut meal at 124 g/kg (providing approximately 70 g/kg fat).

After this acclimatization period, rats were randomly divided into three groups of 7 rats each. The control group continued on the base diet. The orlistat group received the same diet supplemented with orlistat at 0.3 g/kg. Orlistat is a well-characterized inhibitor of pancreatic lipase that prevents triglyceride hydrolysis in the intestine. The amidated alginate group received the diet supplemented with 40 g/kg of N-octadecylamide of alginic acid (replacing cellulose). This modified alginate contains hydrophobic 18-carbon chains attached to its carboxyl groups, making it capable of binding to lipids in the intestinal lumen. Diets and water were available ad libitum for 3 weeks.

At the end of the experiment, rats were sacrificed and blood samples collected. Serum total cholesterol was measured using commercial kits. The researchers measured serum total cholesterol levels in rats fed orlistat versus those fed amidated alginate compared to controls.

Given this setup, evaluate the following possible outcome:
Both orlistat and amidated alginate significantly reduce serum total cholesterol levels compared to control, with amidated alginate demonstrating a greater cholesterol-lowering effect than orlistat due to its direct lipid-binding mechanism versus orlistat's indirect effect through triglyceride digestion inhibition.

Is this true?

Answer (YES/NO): NO